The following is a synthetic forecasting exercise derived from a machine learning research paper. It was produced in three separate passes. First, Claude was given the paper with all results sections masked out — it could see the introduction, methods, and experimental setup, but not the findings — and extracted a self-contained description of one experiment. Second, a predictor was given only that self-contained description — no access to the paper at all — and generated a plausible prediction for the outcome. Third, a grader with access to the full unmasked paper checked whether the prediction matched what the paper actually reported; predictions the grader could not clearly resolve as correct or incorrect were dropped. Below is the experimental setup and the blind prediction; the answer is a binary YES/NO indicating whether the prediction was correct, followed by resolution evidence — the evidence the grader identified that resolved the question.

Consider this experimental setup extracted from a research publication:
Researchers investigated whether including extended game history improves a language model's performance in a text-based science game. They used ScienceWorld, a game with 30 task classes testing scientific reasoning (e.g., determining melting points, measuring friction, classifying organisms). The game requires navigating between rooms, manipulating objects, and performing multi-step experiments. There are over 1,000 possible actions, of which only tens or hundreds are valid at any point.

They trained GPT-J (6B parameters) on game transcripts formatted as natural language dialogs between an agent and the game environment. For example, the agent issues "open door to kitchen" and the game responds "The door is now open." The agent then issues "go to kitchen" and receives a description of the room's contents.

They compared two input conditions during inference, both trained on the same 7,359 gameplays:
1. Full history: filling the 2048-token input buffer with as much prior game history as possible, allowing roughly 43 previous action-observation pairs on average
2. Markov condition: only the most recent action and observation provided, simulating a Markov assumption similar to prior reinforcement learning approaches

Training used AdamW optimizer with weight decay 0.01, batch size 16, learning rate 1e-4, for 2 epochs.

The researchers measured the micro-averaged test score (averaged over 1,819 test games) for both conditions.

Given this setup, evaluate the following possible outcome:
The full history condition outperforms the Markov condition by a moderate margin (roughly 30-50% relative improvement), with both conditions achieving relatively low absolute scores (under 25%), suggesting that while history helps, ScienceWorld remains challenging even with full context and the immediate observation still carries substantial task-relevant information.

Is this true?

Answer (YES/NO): NO